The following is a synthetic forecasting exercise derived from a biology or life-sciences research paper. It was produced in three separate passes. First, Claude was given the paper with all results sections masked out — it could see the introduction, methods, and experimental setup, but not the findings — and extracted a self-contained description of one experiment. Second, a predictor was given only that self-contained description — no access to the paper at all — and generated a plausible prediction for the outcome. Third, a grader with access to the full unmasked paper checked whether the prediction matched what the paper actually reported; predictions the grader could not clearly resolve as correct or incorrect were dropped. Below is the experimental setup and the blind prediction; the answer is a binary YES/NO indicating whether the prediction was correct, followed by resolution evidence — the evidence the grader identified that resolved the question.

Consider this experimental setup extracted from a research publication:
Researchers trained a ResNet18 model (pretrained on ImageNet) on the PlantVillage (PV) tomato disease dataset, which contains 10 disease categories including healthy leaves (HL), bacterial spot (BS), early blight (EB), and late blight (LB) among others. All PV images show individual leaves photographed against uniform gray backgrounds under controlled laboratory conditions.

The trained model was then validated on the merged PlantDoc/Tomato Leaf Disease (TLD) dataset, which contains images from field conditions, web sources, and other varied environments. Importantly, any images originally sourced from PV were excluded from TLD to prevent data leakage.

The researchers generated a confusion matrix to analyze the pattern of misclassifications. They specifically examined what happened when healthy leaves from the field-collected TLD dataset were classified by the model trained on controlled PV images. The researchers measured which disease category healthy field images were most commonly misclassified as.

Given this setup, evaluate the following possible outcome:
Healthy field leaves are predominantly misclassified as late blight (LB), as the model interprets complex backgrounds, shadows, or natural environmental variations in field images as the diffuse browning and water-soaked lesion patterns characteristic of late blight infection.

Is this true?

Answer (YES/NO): YES